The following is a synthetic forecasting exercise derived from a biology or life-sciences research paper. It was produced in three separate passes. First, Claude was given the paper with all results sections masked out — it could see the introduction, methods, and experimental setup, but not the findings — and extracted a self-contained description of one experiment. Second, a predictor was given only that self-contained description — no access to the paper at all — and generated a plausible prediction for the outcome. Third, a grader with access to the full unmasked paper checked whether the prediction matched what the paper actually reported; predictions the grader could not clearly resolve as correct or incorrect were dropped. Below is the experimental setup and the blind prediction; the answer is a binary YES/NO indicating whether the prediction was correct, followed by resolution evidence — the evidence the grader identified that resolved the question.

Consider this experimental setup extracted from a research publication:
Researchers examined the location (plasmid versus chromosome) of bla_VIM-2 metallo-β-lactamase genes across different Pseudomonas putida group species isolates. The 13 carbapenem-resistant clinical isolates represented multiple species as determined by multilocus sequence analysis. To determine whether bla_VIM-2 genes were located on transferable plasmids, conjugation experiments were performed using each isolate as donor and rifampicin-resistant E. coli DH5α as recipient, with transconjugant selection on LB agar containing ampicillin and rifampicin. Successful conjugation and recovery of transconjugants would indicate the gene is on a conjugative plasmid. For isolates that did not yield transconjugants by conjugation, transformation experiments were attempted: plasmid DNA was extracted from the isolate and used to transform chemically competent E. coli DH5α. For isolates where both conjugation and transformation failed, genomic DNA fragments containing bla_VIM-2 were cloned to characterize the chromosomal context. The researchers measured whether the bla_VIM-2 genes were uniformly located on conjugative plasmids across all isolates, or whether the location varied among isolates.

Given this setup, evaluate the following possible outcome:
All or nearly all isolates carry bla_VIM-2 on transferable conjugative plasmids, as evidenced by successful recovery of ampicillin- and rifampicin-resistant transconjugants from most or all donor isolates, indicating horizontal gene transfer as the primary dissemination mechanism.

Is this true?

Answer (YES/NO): NO